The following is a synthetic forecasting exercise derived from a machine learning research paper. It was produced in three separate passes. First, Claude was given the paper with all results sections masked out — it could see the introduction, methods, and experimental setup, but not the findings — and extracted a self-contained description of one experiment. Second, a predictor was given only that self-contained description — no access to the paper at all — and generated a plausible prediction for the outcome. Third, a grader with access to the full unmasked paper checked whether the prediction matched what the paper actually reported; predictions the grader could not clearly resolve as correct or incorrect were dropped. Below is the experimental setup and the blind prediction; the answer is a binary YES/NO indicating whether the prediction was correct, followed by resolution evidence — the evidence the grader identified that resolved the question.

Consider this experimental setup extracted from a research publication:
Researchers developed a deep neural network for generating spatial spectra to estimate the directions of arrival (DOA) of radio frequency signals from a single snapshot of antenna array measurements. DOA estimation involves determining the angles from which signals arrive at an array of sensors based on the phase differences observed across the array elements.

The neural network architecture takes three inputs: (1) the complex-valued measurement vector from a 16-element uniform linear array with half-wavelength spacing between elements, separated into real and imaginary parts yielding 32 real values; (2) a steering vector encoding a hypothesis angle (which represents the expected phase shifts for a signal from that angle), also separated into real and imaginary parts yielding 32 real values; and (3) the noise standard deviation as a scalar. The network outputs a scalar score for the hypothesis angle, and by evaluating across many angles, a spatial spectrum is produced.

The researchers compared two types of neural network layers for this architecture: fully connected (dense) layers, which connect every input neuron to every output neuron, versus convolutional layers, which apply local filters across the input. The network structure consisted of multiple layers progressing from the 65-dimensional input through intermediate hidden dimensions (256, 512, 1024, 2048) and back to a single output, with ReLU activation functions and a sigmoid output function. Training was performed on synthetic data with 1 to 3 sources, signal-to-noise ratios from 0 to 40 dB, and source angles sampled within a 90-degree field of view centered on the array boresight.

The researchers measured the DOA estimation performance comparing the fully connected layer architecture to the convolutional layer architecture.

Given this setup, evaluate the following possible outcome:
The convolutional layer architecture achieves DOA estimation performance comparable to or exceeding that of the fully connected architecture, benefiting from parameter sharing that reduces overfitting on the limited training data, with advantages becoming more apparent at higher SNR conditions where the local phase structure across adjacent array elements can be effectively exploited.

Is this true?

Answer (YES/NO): NO